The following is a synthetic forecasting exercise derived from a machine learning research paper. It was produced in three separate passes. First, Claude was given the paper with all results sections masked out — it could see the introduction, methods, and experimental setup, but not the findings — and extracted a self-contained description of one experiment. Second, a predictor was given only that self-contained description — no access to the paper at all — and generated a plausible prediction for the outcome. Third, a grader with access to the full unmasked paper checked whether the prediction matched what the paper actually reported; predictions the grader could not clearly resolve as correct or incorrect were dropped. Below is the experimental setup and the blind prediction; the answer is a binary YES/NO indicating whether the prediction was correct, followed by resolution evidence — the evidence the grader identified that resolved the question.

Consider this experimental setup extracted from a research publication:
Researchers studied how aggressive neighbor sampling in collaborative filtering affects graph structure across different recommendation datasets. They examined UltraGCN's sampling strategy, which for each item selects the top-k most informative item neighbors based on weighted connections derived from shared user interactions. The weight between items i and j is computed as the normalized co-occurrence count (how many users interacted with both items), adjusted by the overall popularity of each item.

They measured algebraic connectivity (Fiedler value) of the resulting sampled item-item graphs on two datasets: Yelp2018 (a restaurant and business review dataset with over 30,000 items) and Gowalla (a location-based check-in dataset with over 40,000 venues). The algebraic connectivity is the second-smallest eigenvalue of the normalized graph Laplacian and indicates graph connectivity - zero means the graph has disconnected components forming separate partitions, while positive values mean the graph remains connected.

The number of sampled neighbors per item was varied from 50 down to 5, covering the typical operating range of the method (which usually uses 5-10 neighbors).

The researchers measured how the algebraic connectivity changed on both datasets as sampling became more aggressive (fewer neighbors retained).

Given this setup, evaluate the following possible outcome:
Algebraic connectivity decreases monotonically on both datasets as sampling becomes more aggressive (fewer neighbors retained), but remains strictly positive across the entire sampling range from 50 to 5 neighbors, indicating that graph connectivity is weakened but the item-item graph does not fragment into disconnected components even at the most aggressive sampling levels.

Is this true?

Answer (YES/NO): NO